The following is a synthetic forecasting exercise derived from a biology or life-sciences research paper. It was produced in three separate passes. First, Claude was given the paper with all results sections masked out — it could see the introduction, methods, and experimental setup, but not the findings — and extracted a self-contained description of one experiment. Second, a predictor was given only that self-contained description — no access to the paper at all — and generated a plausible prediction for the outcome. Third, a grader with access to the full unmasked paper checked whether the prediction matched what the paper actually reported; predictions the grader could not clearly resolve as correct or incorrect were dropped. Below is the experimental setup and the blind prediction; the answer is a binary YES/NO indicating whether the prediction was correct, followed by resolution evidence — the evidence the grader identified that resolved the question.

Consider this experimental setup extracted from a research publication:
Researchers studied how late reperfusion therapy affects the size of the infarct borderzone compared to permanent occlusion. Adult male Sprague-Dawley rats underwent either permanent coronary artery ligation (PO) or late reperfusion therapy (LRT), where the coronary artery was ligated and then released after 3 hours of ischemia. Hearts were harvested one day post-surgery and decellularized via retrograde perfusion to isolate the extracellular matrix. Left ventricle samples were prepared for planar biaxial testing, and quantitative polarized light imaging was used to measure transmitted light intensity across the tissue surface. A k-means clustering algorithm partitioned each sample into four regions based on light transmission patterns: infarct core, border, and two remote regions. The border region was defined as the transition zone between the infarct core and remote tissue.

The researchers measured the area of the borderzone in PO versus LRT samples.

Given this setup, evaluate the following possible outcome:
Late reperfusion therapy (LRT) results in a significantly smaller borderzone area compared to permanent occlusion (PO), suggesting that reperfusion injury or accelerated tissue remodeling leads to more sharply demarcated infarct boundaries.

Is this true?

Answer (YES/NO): NO